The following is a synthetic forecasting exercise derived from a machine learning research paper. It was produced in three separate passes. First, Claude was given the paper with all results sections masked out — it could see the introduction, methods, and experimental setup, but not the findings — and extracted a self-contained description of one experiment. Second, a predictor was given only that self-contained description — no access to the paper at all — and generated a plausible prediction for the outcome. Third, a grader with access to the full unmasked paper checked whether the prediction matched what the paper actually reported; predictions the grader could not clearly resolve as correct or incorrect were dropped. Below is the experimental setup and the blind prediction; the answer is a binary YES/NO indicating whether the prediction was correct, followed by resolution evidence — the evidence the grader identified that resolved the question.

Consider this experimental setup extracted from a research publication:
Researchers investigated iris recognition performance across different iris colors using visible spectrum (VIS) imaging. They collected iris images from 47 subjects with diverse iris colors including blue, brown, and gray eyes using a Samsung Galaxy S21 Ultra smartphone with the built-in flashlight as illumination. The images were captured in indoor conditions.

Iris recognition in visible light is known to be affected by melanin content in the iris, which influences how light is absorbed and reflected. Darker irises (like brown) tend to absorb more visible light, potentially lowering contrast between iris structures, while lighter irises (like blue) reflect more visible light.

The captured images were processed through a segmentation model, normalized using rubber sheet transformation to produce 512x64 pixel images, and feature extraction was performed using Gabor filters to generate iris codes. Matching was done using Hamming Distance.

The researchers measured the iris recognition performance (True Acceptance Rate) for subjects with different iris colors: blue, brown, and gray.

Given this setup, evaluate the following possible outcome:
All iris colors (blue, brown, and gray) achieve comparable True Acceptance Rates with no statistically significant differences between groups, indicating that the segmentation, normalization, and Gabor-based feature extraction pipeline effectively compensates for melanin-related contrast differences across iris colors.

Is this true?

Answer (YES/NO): YES